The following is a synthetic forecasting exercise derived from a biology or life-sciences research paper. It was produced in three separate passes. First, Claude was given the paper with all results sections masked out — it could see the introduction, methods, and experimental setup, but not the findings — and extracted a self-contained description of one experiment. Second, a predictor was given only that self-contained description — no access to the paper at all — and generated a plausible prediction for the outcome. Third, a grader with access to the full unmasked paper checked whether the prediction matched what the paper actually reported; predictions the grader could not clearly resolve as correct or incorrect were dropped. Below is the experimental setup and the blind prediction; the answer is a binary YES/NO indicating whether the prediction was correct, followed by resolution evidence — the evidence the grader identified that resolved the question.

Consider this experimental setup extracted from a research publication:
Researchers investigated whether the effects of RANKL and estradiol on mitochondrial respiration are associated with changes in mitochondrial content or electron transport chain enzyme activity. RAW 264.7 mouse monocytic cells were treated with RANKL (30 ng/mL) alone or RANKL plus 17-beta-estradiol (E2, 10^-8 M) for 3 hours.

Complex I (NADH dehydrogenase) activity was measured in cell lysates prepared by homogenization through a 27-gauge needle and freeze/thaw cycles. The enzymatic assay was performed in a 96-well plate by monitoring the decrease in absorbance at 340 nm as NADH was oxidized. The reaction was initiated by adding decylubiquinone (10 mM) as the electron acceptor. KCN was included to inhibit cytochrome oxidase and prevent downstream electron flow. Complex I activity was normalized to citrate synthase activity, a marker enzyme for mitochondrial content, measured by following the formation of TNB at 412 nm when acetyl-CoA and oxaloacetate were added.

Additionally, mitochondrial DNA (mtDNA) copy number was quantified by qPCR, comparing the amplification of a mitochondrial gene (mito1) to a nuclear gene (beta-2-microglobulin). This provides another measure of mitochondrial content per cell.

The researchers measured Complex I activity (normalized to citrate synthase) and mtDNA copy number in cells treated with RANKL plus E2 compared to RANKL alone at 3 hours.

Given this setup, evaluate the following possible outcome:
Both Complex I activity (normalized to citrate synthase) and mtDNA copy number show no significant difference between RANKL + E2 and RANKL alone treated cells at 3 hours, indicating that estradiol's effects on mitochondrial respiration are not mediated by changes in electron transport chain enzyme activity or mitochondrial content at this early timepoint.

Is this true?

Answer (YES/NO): NO